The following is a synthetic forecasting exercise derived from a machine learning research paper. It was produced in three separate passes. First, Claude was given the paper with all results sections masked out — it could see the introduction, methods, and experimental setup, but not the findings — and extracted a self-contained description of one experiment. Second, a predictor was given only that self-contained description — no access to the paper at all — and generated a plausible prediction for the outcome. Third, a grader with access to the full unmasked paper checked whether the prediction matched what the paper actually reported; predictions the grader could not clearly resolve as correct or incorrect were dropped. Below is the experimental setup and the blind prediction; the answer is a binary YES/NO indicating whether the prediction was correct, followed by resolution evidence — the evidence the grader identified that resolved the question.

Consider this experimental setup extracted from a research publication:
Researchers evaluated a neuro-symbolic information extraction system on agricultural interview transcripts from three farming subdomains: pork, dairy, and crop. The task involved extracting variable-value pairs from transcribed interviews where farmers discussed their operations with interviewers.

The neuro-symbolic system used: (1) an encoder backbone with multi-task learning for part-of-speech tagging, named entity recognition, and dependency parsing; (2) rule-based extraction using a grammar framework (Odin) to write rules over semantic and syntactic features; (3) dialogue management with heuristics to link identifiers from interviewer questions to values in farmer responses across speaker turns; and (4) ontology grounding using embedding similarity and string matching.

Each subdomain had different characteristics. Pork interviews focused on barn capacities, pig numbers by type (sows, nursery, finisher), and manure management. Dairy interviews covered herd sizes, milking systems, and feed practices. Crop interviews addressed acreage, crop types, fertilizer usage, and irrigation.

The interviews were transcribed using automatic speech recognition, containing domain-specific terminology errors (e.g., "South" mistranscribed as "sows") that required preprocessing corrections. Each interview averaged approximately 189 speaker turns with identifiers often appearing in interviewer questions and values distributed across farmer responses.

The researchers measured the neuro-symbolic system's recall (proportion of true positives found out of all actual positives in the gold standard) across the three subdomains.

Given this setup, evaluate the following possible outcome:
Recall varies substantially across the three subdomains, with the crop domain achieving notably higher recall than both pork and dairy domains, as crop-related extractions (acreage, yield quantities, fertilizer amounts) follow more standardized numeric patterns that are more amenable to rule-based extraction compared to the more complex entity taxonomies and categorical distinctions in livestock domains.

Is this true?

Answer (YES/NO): NO